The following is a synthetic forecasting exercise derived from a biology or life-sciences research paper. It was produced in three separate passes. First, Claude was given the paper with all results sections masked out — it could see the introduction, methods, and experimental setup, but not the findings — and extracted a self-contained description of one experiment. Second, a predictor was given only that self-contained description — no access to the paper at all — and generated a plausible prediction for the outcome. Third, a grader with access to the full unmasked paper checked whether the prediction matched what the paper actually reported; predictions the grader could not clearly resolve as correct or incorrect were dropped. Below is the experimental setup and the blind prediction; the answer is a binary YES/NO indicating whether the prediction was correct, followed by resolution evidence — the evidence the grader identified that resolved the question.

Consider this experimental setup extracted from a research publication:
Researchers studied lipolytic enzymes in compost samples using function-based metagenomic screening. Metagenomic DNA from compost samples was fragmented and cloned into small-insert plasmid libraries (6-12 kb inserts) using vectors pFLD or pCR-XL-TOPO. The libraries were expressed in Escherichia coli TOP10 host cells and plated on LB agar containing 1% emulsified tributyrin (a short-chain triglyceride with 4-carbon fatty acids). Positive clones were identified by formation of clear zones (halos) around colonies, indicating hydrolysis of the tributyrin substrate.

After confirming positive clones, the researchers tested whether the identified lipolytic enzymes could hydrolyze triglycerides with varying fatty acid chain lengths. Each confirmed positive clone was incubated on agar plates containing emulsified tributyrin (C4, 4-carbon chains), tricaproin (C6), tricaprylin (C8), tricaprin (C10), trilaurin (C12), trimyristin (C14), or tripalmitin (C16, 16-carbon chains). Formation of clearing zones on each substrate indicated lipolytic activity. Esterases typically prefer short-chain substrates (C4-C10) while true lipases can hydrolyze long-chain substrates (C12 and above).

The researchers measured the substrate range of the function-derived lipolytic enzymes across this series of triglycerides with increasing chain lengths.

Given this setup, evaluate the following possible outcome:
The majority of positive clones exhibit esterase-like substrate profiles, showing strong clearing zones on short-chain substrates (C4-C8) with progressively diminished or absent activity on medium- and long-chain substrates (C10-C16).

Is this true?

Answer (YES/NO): YES